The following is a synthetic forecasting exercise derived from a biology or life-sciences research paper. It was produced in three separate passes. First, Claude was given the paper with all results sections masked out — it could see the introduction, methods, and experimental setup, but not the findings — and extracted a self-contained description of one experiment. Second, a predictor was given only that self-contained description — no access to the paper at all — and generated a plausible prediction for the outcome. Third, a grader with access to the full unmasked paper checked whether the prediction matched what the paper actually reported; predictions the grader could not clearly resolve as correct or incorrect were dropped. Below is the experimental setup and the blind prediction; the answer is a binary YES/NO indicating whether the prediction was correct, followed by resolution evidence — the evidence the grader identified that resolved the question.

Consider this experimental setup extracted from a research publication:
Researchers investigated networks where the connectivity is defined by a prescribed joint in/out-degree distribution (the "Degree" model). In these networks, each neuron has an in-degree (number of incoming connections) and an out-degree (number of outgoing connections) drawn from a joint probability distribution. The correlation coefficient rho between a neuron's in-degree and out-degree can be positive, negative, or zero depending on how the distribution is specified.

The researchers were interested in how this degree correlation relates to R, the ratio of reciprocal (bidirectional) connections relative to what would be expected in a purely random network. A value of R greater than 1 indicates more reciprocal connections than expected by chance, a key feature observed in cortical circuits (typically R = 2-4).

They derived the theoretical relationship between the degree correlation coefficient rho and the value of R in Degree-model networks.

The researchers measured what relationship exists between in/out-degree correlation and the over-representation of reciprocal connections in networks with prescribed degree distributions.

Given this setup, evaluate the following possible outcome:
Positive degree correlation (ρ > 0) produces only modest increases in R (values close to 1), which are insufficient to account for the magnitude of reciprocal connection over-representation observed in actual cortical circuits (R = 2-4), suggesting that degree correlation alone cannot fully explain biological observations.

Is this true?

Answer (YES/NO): NO